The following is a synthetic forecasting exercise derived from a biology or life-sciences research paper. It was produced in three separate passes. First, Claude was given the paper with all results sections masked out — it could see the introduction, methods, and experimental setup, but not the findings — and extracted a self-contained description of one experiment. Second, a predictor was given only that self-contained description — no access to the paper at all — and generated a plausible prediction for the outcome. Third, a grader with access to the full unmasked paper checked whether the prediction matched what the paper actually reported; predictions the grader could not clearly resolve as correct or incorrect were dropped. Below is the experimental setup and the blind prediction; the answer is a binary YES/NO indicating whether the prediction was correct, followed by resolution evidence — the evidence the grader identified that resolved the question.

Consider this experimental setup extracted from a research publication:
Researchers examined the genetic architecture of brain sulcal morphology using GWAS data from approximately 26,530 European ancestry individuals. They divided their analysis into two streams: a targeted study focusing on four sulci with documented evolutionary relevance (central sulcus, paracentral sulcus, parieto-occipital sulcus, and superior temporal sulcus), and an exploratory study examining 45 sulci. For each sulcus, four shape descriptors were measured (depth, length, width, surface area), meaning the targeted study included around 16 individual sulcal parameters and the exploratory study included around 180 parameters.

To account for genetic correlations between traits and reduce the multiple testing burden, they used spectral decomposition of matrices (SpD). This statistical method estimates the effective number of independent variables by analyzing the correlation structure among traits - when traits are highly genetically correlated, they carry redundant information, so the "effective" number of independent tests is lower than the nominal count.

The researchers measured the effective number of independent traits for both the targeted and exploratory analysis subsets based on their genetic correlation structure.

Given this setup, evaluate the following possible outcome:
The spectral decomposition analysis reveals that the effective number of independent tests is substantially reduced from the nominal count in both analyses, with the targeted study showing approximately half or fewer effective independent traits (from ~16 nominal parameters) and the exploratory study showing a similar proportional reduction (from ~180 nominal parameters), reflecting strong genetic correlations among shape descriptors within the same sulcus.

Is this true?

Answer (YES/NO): NO